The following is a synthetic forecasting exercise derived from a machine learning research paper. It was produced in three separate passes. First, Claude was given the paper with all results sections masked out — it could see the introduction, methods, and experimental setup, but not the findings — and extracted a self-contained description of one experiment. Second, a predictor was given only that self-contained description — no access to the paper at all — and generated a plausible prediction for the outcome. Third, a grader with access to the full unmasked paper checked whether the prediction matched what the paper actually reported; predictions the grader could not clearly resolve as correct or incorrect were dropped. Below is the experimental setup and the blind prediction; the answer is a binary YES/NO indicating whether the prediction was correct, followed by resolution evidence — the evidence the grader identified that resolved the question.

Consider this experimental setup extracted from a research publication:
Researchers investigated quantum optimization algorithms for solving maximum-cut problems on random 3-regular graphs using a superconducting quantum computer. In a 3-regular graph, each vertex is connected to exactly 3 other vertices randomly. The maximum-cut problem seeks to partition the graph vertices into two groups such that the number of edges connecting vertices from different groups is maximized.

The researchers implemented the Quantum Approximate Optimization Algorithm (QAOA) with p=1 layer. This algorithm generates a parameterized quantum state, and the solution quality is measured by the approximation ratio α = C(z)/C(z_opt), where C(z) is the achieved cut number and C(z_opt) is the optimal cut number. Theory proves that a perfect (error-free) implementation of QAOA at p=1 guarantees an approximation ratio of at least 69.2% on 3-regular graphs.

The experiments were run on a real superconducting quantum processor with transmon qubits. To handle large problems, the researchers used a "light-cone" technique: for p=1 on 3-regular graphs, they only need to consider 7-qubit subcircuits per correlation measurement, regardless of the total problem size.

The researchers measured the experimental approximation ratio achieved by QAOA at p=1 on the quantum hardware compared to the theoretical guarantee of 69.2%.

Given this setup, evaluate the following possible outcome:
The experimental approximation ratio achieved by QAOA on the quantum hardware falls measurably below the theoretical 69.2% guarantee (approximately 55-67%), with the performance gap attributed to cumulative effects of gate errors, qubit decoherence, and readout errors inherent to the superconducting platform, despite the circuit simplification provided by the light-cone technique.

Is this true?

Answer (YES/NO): NO